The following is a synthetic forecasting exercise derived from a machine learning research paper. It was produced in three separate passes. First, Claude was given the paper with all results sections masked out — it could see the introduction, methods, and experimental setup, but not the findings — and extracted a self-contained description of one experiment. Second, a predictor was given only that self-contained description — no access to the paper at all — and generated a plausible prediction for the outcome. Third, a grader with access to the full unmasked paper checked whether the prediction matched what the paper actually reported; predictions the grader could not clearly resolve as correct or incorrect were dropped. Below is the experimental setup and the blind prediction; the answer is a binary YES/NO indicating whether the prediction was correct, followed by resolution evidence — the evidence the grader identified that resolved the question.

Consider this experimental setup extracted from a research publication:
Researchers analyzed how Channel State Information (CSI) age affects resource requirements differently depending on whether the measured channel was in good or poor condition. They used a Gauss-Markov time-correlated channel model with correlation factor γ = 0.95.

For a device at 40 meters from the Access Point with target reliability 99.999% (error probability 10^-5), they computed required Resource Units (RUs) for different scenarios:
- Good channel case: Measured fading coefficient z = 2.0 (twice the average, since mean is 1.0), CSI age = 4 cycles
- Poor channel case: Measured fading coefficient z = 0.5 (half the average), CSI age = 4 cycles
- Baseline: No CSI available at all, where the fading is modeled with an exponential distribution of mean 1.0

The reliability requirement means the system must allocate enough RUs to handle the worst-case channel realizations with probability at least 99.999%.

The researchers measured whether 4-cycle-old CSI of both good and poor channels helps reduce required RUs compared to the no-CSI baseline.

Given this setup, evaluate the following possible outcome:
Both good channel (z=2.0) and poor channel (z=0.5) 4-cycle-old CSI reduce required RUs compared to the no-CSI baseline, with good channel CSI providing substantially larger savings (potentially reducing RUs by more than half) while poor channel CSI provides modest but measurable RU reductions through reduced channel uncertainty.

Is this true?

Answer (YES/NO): NO